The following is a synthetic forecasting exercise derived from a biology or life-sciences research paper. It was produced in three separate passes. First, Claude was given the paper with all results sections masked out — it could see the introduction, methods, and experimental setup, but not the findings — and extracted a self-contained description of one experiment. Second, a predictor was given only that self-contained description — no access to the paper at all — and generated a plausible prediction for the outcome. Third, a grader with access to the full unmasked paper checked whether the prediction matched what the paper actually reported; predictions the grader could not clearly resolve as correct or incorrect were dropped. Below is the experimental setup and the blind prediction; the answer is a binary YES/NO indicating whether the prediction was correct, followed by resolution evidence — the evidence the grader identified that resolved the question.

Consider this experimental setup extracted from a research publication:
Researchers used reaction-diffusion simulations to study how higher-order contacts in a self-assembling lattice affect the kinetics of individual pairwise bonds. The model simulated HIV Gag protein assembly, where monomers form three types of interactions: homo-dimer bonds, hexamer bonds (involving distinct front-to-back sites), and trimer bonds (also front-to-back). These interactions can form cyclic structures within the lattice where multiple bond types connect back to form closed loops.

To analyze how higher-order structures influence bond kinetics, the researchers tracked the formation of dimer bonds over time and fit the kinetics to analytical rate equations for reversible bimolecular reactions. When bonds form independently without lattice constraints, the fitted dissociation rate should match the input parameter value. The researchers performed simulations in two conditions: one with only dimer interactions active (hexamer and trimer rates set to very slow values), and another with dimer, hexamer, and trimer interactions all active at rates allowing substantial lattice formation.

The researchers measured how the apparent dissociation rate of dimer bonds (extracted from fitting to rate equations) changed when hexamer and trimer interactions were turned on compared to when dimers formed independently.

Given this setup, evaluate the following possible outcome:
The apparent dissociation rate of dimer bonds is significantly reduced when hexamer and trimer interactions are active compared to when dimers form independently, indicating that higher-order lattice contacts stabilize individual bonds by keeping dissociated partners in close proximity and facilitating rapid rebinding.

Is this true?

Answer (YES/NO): YES